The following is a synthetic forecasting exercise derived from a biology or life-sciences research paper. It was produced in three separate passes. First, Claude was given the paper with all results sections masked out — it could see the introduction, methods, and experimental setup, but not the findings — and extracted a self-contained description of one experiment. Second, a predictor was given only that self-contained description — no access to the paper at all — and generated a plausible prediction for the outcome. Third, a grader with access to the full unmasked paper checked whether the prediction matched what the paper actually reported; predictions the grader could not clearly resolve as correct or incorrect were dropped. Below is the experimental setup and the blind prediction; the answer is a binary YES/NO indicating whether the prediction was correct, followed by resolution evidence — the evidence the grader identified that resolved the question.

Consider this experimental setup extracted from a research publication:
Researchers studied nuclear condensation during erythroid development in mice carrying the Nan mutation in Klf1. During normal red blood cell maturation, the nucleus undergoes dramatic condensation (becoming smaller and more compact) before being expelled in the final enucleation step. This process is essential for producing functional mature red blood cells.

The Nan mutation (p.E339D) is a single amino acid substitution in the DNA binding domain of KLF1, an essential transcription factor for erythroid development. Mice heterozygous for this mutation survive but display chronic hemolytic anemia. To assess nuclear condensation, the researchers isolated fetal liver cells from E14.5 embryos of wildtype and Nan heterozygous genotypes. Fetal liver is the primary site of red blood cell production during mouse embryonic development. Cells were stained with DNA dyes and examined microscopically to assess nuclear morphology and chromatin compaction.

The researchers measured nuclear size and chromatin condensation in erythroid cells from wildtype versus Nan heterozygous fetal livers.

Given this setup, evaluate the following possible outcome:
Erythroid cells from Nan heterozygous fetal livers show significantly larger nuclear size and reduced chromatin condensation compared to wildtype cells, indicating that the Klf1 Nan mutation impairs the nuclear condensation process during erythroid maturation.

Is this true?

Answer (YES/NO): YES